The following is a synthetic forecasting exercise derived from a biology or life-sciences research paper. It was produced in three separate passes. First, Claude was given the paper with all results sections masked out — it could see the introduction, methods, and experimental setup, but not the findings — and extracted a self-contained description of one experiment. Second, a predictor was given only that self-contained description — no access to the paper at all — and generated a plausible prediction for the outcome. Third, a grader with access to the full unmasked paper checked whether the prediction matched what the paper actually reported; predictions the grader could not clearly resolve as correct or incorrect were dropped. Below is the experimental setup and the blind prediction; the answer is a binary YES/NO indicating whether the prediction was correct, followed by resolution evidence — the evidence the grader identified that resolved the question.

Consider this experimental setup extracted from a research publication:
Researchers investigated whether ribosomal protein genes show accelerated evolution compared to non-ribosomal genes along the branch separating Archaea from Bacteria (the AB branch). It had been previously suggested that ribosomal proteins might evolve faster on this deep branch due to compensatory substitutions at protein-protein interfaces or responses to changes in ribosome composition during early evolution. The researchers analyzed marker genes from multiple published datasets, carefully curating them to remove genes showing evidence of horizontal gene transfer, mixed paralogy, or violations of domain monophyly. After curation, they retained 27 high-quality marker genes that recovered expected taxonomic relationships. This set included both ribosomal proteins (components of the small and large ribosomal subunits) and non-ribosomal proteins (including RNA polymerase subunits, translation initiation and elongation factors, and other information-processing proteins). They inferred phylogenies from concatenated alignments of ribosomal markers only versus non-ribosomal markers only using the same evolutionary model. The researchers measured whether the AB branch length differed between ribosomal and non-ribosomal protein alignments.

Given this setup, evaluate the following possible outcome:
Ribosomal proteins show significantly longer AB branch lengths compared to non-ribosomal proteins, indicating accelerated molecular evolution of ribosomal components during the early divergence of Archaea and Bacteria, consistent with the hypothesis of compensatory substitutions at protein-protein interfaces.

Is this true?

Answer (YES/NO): NO